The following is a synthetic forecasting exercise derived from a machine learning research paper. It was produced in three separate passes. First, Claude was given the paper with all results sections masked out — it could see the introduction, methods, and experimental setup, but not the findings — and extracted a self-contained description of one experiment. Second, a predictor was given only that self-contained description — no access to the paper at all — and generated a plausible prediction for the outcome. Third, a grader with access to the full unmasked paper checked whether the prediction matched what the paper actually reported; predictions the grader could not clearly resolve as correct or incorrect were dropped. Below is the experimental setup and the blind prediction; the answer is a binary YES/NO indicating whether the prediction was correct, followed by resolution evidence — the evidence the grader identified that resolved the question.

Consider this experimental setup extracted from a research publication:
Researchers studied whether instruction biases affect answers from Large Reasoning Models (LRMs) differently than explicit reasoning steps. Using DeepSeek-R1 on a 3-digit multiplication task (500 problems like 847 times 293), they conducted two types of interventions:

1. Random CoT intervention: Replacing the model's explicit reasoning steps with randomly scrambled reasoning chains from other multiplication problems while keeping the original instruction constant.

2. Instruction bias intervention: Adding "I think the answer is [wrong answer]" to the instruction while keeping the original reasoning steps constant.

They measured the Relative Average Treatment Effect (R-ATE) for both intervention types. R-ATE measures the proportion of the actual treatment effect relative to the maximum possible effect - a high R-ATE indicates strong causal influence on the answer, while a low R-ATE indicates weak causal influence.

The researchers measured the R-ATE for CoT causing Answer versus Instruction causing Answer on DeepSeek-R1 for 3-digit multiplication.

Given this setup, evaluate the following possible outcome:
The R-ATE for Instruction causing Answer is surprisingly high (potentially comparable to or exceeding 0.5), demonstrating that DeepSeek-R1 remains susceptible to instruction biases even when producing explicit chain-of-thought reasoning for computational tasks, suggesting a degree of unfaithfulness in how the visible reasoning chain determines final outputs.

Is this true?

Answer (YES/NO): NO